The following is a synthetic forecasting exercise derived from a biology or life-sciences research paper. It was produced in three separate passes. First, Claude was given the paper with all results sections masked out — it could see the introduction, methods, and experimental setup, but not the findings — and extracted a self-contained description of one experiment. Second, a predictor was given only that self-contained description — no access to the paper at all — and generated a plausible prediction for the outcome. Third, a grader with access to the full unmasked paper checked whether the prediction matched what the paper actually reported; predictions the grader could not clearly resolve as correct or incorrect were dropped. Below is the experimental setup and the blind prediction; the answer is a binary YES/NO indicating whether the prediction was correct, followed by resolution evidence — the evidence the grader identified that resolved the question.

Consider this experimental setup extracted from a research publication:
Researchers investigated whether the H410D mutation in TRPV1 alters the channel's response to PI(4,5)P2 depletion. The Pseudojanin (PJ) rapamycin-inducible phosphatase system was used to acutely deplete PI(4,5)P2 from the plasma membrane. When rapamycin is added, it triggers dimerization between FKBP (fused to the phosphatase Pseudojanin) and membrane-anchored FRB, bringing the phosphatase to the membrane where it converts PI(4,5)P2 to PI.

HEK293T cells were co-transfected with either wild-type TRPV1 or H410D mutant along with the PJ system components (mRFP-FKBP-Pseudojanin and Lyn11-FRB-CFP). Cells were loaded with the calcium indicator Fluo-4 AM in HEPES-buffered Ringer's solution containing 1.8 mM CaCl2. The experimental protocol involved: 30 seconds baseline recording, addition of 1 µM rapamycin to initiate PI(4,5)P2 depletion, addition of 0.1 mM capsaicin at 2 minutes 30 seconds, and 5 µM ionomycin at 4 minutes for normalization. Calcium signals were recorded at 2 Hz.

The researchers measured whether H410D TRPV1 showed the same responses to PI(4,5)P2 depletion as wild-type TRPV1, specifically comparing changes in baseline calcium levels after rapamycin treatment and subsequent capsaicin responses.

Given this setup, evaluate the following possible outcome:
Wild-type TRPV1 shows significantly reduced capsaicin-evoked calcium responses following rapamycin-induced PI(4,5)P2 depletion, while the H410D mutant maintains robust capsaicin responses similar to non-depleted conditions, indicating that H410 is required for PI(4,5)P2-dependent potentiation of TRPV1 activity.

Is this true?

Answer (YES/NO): NO